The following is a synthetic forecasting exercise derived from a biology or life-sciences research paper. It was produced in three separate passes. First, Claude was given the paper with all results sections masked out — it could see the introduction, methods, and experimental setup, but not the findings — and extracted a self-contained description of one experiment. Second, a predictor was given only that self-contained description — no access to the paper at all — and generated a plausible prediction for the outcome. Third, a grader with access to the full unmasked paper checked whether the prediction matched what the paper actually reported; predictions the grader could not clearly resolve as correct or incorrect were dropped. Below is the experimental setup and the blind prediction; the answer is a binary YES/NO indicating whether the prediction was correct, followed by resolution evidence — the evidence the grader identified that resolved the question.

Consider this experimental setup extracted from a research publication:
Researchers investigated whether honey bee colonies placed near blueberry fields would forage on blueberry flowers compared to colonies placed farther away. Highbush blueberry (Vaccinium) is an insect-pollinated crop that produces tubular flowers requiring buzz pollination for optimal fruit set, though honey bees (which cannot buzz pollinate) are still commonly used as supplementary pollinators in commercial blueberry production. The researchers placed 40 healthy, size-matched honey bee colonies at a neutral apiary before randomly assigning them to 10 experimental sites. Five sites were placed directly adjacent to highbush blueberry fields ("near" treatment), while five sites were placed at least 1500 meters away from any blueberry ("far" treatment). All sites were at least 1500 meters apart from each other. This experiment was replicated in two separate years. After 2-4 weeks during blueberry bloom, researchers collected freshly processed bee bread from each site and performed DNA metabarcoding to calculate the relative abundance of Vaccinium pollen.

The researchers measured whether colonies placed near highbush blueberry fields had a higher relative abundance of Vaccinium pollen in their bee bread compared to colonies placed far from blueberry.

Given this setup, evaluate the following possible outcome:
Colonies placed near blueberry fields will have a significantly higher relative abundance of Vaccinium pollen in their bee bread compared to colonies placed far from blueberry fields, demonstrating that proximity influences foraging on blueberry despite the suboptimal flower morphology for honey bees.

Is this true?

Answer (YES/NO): YES